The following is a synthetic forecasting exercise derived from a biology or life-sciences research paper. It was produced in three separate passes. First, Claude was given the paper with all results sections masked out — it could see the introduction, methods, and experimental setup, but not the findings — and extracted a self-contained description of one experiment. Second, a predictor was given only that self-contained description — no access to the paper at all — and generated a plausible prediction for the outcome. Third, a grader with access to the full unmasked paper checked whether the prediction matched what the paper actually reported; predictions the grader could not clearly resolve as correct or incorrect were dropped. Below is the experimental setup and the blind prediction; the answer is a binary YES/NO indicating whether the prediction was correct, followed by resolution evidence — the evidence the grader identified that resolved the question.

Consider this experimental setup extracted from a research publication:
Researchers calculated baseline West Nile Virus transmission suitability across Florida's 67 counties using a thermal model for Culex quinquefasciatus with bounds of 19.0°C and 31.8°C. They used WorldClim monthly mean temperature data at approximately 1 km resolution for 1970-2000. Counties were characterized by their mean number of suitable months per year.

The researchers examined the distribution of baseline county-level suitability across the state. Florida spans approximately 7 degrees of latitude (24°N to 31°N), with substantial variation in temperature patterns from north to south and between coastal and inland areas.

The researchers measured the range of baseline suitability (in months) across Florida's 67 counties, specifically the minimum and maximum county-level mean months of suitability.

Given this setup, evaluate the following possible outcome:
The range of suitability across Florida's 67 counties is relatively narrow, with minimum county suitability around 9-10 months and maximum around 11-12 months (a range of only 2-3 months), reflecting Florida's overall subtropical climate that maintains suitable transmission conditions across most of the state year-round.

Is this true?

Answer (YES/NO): NO